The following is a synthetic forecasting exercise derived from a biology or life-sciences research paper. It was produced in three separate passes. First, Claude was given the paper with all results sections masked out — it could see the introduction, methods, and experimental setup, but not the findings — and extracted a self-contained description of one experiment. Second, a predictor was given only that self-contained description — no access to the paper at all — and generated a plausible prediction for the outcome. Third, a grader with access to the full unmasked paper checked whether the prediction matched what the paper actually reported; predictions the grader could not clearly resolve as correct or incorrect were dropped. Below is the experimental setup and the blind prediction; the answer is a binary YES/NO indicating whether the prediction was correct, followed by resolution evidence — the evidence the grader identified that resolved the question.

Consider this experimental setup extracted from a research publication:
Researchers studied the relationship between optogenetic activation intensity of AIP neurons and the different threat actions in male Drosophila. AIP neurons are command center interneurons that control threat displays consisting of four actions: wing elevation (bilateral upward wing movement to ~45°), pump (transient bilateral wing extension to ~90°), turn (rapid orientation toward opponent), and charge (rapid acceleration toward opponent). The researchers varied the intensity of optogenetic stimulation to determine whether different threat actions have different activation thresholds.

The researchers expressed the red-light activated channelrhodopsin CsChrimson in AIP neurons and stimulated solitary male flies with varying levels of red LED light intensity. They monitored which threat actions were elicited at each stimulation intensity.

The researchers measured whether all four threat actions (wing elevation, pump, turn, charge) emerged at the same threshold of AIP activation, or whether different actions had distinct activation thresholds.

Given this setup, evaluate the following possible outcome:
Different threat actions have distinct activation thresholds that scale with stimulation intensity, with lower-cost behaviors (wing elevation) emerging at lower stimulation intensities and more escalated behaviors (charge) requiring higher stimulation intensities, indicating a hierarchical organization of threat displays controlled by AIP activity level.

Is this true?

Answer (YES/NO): NO